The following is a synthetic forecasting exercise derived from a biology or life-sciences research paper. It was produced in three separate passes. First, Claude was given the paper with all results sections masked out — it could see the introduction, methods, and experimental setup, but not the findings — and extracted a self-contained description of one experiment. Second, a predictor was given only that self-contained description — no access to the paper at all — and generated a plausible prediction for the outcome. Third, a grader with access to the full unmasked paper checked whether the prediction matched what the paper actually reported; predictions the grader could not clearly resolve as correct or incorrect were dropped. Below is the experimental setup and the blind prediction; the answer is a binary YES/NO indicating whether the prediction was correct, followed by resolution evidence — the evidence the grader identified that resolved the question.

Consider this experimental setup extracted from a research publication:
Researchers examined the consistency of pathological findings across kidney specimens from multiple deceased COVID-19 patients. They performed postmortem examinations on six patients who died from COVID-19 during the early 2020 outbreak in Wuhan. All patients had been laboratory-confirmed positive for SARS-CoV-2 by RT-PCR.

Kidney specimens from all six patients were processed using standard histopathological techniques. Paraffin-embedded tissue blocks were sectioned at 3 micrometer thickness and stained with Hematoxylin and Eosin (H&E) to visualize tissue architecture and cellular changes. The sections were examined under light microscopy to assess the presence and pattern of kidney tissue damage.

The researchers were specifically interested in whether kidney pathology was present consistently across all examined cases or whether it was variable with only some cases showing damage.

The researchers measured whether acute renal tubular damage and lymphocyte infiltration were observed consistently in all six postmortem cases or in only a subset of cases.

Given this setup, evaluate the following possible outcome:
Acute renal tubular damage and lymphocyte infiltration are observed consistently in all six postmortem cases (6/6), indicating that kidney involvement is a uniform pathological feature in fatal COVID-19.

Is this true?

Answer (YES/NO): NO